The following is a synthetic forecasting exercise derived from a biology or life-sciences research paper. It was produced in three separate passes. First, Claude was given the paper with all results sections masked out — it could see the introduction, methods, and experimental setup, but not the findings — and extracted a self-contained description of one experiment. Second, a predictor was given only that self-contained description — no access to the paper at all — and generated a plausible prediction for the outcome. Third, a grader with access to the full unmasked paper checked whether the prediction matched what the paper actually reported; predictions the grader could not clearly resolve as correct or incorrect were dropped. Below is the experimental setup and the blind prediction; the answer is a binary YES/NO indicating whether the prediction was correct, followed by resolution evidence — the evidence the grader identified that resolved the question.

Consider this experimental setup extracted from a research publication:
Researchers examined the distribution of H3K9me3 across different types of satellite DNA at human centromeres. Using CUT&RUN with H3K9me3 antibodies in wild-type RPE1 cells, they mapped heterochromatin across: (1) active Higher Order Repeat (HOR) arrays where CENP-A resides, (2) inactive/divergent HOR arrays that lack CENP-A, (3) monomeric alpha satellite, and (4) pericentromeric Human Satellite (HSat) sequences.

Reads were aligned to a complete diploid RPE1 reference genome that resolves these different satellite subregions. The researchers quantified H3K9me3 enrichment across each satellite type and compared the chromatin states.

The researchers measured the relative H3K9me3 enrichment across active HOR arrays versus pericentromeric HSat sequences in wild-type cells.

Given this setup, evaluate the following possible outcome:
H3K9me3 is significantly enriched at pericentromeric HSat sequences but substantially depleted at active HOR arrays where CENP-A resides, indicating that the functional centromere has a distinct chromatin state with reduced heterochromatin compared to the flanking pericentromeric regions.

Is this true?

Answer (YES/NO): YES